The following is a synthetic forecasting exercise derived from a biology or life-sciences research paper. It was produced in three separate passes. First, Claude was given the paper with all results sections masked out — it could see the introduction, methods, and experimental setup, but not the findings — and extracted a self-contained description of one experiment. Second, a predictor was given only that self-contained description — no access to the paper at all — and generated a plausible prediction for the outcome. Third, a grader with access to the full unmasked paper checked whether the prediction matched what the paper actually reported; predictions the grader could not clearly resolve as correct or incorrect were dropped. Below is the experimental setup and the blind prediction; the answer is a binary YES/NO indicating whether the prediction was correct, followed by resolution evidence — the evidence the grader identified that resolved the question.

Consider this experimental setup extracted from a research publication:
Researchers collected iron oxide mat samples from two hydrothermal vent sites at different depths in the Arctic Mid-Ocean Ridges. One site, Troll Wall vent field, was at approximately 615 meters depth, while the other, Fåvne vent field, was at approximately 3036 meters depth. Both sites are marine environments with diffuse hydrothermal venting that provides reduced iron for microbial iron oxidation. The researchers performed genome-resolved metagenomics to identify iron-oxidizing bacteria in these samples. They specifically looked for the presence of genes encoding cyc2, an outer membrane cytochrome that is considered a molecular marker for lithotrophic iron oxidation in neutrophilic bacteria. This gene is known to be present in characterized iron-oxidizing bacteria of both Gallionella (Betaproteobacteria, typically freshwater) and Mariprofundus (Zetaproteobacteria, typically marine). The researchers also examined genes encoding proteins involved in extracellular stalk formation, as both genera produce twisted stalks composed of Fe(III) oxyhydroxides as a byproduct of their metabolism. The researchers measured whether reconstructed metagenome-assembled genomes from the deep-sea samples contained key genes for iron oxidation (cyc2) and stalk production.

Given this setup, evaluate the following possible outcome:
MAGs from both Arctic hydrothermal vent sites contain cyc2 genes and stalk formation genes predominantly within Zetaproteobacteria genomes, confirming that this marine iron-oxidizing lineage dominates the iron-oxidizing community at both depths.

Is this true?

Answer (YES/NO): NO